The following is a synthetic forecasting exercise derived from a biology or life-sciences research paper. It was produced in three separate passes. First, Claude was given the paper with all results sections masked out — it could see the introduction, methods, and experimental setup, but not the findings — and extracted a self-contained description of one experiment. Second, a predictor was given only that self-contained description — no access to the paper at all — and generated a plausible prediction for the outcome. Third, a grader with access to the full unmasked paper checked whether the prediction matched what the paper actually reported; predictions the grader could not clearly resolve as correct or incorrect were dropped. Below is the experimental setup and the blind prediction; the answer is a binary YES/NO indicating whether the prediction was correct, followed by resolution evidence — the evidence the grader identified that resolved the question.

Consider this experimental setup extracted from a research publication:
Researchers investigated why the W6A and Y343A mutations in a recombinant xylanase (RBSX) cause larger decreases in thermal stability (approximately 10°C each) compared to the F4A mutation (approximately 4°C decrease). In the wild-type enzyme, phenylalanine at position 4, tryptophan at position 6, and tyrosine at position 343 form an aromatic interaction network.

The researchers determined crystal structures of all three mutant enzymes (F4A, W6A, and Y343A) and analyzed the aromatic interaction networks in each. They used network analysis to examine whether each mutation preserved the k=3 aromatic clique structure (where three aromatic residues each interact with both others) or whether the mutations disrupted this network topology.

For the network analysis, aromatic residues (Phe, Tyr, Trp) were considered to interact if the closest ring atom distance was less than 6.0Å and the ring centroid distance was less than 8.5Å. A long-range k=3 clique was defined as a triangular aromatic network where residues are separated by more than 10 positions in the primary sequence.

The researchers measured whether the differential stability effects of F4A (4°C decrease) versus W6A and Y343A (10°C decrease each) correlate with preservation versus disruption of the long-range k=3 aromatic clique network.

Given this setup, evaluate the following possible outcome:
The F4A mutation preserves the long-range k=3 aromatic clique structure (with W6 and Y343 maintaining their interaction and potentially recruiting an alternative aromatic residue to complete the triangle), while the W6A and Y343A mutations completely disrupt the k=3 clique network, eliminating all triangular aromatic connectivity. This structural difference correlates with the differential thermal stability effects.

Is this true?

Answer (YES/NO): NO